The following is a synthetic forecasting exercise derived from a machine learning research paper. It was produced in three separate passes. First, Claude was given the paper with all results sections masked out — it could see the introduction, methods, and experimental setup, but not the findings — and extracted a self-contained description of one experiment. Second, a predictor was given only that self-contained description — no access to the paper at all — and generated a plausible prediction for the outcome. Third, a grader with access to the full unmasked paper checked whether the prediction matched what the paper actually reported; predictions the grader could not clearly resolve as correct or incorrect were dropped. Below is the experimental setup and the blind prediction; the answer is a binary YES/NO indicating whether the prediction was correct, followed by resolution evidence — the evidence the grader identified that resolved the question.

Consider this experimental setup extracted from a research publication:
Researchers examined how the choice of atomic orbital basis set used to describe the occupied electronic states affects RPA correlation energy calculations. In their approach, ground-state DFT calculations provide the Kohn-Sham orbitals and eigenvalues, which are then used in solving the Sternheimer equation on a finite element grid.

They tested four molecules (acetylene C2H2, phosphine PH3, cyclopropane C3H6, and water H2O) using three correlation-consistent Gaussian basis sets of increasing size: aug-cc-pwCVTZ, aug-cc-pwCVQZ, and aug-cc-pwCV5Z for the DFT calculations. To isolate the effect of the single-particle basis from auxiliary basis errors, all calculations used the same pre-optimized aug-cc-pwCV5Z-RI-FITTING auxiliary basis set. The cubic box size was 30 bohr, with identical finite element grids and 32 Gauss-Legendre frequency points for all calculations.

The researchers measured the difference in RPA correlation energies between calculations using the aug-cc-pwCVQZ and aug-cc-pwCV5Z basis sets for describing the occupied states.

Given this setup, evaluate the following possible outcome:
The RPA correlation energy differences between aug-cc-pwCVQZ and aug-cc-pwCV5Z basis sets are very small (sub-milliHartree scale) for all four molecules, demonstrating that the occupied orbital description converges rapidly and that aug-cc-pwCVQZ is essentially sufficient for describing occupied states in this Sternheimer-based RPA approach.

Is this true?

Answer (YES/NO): YES